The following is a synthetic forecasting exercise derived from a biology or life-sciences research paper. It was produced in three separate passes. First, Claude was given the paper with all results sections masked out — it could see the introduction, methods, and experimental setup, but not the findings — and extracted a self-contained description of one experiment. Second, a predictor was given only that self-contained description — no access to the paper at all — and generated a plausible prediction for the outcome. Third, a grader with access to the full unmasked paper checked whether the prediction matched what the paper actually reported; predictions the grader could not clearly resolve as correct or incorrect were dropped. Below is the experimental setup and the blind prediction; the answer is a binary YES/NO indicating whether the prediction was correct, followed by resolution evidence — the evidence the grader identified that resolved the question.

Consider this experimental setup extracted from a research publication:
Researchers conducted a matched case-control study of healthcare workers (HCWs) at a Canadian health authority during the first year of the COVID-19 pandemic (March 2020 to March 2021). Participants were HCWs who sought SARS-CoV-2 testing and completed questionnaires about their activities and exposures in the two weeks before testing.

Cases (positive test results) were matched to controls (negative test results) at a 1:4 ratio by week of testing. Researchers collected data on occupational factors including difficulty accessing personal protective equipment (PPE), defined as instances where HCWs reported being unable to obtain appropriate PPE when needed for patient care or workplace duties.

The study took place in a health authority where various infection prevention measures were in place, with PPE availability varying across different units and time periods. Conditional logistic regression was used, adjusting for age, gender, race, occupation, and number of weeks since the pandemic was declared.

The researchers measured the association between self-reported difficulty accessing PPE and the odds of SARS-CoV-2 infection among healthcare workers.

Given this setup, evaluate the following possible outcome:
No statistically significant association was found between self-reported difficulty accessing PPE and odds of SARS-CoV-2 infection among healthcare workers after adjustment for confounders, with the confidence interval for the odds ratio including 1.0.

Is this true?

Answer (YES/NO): NO